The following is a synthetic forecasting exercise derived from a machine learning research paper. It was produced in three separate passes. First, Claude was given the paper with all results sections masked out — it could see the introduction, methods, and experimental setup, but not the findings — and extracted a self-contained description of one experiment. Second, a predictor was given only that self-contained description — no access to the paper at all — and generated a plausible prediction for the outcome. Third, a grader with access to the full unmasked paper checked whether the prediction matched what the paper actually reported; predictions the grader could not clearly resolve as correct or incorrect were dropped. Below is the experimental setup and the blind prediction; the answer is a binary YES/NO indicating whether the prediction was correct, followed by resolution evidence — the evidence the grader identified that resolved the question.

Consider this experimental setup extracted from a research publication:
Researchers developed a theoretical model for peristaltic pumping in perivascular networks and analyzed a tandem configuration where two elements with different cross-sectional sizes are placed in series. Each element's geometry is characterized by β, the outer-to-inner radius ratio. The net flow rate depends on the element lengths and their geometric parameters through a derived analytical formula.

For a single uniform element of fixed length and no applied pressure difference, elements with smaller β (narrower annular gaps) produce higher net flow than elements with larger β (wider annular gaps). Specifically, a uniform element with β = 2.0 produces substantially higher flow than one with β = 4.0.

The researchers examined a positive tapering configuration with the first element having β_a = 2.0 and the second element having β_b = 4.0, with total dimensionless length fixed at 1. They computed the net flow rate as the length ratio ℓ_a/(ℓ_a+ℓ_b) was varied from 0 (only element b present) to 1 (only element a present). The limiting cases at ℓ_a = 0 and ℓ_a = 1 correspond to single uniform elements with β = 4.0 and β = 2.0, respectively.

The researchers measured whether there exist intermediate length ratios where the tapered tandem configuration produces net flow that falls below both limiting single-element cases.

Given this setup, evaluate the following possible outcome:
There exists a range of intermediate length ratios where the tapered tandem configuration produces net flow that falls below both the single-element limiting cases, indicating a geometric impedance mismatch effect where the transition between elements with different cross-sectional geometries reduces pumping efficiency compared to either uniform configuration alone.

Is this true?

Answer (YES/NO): YES